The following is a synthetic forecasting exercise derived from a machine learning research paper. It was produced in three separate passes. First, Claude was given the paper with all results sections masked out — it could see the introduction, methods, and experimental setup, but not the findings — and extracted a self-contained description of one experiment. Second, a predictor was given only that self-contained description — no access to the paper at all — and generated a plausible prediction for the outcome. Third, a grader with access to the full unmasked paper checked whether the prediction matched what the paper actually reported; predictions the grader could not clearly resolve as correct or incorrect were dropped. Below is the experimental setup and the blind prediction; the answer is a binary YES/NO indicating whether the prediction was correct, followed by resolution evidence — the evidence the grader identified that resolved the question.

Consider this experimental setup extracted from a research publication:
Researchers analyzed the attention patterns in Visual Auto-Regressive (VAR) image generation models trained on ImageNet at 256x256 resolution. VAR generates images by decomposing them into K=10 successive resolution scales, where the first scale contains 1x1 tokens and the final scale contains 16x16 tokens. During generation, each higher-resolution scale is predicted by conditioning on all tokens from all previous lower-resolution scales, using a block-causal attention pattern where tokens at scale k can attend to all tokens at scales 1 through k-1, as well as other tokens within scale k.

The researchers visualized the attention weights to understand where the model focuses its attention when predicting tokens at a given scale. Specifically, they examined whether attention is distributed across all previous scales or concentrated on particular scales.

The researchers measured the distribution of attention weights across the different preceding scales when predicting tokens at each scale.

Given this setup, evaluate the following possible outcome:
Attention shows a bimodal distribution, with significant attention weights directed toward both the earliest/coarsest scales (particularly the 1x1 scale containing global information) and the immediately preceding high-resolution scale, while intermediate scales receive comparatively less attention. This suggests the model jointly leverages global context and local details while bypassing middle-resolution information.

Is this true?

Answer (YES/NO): NO